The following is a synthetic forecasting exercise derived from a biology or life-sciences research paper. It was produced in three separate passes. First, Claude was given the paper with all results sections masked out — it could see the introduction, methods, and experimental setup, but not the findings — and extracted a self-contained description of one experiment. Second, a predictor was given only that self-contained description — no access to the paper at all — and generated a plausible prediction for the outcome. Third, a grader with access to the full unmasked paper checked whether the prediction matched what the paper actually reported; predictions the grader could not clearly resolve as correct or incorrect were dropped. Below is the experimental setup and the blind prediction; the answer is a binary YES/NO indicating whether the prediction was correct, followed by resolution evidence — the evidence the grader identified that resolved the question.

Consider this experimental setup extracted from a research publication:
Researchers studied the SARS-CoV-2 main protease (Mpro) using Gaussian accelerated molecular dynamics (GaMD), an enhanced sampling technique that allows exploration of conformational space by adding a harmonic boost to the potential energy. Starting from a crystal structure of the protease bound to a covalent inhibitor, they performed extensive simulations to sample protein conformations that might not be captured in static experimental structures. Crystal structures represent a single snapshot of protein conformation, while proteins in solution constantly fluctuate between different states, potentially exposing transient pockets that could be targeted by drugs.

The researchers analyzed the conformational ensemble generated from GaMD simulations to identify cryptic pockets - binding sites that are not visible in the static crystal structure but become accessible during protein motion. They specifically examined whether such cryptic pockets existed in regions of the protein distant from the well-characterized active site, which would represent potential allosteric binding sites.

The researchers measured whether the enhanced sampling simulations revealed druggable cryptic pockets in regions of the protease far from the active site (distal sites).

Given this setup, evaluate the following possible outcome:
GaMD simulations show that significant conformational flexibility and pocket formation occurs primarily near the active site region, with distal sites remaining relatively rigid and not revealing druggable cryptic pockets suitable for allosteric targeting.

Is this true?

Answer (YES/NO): NO